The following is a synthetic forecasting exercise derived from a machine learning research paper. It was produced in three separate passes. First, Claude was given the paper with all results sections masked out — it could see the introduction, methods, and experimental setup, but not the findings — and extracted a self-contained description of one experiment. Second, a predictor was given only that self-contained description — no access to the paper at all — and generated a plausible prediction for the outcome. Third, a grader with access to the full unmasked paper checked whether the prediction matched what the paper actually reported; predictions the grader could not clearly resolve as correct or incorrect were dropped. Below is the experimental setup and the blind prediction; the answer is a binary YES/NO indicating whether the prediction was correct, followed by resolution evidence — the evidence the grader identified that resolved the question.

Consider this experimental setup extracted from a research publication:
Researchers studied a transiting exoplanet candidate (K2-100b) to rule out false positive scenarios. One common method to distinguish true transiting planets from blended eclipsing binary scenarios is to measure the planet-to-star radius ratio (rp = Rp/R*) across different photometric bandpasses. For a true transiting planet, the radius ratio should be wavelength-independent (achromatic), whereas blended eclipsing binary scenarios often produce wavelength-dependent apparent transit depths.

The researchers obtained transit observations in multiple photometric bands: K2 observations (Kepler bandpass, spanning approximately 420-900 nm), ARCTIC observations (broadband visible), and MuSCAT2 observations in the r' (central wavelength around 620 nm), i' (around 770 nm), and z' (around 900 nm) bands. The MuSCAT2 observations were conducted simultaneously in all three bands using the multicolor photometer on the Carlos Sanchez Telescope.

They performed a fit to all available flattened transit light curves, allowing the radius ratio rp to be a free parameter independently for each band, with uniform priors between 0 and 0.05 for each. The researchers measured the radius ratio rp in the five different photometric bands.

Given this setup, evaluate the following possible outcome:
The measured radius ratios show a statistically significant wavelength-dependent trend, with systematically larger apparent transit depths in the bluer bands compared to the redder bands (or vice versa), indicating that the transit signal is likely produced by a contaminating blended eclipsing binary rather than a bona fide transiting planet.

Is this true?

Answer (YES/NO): NO